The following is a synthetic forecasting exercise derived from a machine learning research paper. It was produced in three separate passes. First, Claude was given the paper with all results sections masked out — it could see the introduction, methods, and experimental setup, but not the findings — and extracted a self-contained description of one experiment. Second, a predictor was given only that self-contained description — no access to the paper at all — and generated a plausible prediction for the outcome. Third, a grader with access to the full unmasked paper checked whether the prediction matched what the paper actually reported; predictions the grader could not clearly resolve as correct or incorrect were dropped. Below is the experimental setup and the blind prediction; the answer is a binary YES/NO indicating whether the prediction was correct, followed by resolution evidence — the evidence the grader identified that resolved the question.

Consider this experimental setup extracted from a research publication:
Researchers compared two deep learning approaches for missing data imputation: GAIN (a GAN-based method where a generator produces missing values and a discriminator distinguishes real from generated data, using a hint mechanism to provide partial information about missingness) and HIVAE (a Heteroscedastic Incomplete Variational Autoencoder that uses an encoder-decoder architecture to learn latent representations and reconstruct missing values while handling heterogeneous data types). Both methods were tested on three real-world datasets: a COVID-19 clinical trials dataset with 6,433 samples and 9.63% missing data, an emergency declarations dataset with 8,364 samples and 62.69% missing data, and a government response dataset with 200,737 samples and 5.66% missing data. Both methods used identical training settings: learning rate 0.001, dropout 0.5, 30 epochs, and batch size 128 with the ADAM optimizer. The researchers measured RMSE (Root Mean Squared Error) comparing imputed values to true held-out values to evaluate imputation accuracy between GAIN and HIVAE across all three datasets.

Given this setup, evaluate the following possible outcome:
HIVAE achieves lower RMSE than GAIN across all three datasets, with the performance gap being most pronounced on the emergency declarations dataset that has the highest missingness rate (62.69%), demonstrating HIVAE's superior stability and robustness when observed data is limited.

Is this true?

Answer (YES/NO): NO